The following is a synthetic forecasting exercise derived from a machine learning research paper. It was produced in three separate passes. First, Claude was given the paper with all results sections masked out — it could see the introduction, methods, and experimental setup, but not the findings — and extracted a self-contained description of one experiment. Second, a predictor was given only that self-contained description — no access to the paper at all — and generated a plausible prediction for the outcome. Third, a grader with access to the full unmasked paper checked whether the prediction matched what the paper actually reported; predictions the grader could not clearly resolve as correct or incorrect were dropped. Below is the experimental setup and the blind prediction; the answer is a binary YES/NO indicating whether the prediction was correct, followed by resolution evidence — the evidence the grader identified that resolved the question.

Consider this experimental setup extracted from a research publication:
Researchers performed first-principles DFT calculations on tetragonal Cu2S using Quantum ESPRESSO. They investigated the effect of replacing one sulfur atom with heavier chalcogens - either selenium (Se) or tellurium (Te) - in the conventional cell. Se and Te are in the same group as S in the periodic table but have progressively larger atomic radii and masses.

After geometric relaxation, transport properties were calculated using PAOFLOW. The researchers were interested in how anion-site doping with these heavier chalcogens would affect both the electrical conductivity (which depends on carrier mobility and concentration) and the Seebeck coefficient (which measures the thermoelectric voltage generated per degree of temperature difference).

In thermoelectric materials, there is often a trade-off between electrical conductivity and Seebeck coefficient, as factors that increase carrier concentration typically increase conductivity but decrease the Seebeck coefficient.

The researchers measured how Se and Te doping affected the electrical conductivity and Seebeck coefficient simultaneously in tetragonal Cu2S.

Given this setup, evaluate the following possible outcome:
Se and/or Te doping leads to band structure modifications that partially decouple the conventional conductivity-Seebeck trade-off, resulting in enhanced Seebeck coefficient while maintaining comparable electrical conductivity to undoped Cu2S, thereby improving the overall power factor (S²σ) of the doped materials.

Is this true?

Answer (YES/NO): NO